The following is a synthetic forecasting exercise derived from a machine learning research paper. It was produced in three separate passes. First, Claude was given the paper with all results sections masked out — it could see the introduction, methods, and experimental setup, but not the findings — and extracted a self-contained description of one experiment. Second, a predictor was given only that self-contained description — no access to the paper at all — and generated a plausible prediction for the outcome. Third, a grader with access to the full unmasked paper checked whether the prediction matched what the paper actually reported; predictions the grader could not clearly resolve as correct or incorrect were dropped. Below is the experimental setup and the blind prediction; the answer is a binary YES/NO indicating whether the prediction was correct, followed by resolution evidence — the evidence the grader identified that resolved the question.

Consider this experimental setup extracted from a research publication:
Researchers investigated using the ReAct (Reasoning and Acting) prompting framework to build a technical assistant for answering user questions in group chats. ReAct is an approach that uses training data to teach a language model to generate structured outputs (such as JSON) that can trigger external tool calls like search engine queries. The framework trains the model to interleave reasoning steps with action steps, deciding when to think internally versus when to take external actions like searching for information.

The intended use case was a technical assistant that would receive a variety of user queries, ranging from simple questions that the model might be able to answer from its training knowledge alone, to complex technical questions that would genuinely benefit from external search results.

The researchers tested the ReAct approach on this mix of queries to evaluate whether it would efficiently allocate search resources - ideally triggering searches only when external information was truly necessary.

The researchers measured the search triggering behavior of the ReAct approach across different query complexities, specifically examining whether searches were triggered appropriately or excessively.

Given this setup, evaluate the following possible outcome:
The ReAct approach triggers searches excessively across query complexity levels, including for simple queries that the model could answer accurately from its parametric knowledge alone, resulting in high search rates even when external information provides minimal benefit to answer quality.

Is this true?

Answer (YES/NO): YES